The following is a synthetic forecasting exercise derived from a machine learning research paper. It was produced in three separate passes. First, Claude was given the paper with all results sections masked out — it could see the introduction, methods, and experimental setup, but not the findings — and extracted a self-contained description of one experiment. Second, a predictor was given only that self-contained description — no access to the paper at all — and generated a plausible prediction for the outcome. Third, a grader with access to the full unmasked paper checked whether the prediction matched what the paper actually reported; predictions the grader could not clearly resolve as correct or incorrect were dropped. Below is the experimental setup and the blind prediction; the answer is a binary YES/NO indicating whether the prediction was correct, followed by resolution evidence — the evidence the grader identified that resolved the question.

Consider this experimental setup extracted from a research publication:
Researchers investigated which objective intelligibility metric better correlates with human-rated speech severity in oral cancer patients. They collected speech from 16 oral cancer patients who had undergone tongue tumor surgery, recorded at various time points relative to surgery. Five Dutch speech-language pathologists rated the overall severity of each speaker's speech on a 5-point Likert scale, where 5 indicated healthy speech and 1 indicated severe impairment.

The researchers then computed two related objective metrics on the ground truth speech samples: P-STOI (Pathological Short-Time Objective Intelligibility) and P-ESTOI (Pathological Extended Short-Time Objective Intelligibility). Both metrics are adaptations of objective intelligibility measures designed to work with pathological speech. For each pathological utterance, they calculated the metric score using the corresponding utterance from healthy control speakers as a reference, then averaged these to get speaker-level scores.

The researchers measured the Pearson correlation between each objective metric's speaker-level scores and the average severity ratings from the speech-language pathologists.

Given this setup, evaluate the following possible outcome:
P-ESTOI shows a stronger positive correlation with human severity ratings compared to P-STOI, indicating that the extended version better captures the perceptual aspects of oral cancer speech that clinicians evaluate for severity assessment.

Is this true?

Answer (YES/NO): YES